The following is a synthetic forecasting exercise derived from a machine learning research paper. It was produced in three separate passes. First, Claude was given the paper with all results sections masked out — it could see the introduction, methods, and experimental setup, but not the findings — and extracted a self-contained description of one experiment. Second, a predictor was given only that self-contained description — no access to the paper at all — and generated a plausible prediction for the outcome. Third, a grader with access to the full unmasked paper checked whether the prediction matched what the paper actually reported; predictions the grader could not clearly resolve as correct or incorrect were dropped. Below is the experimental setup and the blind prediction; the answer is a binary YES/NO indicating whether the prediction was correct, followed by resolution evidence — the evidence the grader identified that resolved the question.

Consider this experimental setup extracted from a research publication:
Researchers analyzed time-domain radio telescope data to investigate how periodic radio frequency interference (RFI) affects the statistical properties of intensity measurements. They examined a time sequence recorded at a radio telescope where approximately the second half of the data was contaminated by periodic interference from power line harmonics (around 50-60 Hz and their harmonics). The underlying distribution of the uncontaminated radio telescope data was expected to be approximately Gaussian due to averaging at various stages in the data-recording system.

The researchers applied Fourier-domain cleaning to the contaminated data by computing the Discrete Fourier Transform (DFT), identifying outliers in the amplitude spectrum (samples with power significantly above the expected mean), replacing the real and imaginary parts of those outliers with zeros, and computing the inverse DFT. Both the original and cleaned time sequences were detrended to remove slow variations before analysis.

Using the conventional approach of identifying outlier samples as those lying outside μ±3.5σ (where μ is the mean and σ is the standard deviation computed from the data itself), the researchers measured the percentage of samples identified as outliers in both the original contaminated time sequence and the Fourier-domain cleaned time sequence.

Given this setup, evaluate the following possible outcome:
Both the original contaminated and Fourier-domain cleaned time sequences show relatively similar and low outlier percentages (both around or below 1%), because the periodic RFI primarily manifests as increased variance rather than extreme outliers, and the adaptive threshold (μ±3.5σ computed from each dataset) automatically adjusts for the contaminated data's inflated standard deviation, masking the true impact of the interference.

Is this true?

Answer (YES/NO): NO